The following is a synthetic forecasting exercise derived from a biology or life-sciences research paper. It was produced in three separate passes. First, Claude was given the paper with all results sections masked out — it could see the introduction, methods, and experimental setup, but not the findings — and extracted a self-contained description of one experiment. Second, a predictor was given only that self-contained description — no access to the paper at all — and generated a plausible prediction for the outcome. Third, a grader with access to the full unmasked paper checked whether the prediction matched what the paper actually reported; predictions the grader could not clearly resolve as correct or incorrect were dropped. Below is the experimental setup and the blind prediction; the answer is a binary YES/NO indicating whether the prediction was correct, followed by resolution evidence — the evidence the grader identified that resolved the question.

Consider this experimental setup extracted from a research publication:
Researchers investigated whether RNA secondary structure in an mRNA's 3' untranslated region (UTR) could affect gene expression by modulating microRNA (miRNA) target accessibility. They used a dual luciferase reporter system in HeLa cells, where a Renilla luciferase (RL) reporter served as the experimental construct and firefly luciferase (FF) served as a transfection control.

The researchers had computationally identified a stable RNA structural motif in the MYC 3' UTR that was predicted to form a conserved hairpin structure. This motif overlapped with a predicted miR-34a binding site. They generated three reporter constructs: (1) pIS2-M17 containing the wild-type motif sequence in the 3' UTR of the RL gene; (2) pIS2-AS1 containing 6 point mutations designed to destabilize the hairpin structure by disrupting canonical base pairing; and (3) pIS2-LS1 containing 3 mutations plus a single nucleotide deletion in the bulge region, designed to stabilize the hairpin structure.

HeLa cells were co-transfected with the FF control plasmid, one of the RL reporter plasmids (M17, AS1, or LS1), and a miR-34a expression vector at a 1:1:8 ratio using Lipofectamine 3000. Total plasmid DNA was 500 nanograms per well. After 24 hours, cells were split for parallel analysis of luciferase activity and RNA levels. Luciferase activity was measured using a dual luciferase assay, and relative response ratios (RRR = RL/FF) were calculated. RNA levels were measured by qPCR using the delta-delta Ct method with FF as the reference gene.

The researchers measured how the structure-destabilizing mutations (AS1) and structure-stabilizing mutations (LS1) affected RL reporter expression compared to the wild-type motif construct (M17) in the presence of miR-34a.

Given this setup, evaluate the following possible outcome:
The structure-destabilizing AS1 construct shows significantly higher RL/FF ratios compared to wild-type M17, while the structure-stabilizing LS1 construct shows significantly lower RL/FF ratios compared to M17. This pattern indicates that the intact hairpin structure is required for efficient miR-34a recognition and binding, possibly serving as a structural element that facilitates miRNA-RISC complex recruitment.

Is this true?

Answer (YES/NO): NO